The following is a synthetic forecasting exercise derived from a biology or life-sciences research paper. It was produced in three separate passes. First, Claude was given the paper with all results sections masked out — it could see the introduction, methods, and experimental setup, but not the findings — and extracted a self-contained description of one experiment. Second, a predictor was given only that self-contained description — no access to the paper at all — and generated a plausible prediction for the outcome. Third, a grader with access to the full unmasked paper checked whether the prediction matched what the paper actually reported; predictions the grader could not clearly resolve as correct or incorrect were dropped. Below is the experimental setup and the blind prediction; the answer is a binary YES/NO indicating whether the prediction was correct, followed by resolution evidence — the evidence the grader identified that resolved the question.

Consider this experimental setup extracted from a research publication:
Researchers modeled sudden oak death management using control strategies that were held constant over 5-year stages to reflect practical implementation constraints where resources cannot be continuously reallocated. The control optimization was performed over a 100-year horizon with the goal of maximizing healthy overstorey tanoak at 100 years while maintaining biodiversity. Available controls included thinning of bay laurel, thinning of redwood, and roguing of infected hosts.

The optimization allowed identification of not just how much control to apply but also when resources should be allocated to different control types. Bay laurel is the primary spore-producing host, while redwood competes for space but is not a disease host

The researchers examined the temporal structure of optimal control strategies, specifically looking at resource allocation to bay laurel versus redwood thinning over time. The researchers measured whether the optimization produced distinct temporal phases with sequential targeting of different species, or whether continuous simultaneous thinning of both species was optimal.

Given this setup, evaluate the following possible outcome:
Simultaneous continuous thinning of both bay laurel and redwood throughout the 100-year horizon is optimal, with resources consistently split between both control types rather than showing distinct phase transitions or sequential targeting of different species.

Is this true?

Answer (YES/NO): NO